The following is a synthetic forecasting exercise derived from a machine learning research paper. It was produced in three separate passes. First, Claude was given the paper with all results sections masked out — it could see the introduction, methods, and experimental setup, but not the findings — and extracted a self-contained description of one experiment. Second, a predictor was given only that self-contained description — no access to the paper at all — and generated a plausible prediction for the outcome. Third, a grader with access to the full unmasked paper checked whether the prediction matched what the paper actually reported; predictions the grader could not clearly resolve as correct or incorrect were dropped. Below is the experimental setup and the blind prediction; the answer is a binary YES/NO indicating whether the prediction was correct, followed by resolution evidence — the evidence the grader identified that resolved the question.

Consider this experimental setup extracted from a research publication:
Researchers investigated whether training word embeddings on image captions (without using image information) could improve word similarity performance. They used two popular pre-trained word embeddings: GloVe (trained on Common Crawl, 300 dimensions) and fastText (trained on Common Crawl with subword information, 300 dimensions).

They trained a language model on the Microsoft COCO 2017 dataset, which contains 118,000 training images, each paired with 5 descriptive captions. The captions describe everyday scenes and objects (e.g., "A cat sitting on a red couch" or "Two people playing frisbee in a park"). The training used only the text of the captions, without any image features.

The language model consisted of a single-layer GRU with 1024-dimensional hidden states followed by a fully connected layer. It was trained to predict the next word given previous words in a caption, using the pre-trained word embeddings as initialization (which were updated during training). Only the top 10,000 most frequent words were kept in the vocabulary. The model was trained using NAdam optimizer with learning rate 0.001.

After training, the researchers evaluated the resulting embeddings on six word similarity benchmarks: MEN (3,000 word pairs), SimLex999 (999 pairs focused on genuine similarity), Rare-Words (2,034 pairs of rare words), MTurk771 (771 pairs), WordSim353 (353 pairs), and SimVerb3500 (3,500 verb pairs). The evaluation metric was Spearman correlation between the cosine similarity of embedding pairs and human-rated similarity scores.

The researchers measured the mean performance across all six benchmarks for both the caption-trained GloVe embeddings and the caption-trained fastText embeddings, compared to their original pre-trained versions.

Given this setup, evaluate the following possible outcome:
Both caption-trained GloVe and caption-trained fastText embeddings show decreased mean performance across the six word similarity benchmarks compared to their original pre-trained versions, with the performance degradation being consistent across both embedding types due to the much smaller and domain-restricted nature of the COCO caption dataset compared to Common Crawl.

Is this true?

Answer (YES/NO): NO